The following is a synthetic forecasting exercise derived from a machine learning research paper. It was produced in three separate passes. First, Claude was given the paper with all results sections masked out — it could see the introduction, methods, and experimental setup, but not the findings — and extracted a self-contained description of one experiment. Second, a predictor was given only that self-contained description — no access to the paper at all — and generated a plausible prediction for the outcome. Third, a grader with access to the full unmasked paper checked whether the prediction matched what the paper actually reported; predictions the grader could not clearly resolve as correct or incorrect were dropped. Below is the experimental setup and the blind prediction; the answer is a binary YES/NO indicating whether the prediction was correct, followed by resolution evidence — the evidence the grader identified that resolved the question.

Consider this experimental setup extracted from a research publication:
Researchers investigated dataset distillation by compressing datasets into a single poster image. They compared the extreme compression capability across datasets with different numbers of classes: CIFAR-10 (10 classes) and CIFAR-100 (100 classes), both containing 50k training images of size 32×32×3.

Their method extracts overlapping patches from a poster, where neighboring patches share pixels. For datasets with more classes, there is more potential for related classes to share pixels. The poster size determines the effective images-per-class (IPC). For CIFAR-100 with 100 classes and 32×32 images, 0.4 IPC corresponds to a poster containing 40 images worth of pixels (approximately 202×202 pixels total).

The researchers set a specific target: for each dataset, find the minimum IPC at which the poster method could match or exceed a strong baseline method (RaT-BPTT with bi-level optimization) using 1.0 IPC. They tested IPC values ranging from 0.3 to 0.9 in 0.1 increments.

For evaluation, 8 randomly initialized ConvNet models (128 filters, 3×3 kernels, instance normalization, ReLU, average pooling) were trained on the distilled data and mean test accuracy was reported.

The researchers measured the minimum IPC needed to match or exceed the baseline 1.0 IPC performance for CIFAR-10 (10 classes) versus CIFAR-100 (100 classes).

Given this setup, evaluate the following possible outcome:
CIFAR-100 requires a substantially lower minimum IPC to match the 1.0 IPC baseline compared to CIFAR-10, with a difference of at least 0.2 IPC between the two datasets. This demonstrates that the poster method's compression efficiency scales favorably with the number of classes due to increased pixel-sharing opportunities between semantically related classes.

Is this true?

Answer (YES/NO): YES